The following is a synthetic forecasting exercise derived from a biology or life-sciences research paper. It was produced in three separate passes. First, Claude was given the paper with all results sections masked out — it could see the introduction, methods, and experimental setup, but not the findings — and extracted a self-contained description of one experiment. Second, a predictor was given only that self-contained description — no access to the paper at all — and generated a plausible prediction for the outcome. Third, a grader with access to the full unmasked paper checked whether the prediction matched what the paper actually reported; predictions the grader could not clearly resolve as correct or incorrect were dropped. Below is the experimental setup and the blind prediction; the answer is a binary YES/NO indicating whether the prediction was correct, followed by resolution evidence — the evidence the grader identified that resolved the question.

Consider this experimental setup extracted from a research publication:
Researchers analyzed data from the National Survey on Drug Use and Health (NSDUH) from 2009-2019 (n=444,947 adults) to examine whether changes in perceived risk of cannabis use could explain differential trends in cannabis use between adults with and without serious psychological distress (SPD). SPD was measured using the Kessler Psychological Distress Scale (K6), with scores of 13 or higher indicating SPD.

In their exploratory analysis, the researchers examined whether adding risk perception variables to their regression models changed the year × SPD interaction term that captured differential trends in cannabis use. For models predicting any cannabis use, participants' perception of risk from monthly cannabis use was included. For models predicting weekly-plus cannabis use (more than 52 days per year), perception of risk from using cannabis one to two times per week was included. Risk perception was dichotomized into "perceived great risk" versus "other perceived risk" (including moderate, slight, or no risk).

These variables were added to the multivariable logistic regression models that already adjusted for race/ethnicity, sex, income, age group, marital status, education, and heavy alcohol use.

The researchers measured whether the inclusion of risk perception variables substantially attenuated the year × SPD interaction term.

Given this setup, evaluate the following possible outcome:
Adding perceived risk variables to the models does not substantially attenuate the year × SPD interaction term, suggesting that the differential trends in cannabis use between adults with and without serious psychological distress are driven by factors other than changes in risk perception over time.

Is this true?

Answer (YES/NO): NO